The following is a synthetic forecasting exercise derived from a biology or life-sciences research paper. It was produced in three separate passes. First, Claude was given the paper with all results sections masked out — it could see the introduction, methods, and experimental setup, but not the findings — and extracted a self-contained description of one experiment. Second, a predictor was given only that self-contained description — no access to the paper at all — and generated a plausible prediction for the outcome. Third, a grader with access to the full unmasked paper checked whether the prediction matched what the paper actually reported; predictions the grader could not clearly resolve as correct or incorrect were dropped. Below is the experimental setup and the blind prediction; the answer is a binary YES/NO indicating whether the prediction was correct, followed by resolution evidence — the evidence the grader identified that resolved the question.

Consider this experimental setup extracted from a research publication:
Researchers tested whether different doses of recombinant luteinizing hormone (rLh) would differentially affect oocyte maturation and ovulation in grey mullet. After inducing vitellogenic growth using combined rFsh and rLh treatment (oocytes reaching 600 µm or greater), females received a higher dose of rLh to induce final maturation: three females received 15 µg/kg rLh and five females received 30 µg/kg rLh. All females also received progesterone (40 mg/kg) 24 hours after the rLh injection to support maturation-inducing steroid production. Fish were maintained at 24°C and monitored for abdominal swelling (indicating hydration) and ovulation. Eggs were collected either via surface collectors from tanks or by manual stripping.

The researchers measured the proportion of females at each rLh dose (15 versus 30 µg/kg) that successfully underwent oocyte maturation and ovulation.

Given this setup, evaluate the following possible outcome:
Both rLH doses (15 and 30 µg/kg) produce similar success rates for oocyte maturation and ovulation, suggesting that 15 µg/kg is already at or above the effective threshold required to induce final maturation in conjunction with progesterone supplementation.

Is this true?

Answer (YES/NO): NO